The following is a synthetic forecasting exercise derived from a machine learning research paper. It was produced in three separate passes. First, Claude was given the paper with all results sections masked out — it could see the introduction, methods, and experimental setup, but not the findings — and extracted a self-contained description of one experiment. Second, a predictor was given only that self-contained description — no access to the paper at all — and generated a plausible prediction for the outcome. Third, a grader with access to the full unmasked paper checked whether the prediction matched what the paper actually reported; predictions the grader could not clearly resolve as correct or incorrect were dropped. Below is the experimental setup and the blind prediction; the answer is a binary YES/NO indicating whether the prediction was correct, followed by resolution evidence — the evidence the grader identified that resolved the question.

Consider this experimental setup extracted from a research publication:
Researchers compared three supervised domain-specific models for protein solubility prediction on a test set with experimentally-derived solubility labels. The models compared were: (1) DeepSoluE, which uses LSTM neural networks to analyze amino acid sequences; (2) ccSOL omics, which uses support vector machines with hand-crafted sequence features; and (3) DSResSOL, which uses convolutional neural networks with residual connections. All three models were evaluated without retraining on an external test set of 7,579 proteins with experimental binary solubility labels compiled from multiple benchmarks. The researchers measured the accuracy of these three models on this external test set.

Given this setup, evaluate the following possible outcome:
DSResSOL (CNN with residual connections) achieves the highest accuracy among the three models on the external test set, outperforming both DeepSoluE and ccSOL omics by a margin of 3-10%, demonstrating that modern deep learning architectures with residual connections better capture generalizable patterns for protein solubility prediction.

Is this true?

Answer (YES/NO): NO